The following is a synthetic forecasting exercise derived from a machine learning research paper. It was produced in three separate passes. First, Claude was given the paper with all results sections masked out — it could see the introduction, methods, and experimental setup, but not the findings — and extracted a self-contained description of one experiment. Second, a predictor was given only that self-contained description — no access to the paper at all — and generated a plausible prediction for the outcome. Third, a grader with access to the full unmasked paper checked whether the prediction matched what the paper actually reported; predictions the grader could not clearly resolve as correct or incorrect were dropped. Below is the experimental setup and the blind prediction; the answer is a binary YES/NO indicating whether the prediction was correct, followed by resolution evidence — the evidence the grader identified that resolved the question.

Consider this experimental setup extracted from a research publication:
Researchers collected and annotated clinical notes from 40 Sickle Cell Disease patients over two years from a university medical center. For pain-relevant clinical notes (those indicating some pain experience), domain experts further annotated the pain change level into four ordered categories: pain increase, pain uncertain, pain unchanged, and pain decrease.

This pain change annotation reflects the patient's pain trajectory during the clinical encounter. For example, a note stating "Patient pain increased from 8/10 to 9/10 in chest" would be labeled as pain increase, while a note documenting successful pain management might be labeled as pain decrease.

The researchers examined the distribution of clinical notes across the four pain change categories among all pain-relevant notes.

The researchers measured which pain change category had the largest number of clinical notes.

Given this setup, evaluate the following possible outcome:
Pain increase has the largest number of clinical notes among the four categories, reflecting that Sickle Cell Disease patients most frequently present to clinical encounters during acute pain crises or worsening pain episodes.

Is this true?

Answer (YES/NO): NO